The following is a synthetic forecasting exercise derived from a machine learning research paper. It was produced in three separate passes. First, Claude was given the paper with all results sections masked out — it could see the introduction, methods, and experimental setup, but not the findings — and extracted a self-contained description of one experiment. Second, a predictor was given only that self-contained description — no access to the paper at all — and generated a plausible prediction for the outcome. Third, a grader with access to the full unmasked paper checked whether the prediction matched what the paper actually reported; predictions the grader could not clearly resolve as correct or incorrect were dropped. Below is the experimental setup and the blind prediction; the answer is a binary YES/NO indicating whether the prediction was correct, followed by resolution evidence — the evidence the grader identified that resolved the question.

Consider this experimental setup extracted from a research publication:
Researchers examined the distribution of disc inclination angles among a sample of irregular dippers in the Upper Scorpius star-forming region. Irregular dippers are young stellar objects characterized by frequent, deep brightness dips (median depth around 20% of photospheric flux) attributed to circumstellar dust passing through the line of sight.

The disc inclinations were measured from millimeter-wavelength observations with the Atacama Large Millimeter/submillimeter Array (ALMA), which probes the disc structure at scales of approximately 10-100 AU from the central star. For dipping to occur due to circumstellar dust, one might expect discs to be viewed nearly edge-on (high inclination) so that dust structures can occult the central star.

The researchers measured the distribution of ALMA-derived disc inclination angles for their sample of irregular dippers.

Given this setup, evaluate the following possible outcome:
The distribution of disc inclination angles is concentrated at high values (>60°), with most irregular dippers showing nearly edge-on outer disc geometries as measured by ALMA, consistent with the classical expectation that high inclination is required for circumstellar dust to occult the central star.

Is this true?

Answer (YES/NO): NO